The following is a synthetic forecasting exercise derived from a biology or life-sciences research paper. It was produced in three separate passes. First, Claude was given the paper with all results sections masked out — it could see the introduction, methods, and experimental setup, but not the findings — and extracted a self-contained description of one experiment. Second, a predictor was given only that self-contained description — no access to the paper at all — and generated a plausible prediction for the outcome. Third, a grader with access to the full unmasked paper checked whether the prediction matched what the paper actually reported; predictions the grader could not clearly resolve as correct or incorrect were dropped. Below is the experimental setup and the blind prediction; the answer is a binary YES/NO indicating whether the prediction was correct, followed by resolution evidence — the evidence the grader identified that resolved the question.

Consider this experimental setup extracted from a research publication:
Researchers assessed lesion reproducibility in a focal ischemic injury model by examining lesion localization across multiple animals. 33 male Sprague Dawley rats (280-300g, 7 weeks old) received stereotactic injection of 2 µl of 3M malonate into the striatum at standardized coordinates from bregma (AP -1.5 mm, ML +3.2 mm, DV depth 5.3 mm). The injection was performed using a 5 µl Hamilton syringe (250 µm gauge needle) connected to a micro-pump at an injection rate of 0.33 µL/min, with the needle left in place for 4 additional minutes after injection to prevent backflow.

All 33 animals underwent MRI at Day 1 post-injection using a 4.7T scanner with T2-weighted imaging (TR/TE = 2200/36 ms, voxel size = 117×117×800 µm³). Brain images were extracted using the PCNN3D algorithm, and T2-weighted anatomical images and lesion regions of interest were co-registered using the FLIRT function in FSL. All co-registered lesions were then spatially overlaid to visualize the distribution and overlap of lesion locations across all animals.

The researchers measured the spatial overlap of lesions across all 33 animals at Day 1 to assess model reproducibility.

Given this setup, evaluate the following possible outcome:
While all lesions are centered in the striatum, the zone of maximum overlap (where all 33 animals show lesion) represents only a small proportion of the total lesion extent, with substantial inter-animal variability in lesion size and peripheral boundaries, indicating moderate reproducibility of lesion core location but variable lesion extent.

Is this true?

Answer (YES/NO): NO